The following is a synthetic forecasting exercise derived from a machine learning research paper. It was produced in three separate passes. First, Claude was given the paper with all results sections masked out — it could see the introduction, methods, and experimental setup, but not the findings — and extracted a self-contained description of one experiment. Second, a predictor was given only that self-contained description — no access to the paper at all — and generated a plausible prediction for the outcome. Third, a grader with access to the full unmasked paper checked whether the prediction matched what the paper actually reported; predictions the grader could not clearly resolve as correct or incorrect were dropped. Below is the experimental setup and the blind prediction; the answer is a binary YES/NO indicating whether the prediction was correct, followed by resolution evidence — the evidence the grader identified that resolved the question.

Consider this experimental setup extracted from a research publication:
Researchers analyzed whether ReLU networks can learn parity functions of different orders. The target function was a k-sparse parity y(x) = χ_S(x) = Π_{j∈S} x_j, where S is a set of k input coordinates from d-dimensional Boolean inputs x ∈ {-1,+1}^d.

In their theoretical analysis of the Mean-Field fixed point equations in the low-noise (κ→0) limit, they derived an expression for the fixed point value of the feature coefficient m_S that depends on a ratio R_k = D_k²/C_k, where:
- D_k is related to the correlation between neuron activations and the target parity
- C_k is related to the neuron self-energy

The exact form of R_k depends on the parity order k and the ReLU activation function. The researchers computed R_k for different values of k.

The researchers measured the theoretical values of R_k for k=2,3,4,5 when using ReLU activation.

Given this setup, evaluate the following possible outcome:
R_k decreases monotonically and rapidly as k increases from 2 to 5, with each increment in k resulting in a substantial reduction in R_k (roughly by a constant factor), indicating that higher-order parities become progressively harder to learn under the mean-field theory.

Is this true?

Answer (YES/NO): NO